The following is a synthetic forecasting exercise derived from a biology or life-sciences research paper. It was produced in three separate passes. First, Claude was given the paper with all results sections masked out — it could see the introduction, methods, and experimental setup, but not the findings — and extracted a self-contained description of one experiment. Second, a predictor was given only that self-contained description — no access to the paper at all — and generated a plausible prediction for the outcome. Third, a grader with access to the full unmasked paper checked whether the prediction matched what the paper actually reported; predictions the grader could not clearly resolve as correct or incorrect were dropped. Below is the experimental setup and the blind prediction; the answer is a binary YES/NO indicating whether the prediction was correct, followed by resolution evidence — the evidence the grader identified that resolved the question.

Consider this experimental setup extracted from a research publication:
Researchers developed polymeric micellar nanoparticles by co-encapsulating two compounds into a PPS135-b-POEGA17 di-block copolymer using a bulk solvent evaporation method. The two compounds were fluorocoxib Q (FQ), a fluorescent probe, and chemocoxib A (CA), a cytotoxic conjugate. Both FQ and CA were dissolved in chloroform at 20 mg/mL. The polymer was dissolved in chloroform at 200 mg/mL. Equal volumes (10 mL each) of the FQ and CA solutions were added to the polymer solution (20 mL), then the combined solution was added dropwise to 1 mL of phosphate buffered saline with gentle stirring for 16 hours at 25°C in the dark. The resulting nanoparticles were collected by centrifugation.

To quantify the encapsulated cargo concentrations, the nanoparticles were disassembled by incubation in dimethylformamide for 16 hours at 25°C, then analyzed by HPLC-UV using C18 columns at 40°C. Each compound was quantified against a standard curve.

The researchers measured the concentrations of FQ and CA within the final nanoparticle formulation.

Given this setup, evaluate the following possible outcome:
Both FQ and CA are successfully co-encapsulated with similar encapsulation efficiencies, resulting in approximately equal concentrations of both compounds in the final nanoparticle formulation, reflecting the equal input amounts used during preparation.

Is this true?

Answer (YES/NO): NO